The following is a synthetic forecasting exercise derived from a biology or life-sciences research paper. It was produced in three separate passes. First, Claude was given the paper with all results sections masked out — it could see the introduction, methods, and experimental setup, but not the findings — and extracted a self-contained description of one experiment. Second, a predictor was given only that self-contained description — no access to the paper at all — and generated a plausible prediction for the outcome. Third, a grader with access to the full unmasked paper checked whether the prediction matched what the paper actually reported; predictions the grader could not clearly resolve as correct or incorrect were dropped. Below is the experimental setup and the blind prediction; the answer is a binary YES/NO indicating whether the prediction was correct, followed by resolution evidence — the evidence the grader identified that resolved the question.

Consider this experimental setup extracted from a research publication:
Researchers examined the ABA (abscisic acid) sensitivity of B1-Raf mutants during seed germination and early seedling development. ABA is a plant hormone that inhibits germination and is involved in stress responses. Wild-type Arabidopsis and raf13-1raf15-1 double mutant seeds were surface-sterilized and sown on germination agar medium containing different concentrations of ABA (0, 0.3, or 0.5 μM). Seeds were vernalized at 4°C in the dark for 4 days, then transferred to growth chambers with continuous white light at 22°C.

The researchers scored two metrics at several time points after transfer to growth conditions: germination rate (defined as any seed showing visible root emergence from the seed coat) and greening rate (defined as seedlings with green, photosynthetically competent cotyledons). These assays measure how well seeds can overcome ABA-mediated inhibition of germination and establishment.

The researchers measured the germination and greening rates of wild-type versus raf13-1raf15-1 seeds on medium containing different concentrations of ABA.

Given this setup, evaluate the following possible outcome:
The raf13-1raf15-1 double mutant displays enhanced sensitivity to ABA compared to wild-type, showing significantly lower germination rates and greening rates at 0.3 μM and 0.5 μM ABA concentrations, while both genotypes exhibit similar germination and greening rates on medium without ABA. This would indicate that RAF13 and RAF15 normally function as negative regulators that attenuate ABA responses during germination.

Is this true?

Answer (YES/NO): NO